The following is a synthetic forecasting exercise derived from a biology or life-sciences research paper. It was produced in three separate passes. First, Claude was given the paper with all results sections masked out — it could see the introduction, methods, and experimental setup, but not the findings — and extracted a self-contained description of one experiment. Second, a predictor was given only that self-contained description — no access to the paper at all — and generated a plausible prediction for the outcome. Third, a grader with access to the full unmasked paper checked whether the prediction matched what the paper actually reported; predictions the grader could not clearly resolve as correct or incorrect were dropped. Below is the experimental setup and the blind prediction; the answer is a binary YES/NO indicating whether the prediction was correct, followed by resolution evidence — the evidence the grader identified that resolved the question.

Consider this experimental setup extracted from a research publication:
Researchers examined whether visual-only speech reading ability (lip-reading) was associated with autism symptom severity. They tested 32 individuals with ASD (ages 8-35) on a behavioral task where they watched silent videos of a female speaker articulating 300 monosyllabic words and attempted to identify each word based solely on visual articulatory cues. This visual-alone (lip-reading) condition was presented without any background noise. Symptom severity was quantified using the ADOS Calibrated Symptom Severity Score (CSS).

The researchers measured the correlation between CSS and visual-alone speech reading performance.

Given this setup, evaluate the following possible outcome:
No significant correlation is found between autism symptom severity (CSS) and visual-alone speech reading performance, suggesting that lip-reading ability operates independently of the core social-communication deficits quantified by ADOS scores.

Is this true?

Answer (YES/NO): YES